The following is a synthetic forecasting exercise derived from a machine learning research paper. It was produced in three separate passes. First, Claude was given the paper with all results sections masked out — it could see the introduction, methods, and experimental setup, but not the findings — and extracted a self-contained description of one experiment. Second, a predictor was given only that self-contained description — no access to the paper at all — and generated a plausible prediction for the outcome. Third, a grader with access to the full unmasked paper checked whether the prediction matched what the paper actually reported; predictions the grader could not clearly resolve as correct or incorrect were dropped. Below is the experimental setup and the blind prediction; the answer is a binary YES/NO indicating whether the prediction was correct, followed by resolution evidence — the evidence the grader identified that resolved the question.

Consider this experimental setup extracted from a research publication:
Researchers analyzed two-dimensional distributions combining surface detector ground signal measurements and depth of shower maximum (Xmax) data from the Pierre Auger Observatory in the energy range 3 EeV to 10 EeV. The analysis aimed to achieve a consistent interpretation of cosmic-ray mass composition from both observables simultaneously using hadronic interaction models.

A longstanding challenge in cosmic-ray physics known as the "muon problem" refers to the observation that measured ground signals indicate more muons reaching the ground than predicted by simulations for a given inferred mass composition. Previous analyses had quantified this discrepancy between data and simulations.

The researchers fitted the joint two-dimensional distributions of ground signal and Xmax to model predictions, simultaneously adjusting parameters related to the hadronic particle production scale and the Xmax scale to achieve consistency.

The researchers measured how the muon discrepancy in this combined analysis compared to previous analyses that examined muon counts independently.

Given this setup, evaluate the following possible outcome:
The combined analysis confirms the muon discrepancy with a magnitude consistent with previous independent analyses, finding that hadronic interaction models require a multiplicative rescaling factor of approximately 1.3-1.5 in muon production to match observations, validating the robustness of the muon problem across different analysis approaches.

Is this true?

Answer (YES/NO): NO